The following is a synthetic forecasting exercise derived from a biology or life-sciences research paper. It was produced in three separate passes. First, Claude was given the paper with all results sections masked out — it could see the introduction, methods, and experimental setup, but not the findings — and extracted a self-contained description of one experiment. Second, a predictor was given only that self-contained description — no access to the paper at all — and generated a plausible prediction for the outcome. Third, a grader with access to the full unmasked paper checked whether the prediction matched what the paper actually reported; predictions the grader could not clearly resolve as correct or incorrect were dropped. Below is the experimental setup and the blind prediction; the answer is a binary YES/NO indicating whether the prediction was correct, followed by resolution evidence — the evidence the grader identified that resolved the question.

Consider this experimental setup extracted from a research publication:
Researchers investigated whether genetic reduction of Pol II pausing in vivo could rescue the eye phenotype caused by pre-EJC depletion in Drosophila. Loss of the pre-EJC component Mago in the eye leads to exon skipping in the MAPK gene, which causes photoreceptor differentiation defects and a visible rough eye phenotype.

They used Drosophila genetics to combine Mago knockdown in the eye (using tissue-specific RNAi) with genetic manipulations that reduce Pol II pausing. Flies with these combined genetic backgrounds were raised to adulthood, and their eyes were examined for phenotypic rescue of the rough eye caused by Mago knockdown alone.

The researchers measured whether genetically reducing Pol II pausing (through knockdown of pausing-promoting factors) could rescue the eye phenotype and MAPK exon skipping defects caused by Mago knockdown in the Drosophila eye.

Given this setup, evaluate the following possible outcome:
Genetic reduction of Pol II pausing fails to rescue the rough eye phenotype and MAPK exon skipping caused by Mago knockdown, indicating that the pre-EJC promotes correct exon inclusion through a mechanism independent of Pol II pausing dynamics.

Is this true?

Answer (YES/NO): NO